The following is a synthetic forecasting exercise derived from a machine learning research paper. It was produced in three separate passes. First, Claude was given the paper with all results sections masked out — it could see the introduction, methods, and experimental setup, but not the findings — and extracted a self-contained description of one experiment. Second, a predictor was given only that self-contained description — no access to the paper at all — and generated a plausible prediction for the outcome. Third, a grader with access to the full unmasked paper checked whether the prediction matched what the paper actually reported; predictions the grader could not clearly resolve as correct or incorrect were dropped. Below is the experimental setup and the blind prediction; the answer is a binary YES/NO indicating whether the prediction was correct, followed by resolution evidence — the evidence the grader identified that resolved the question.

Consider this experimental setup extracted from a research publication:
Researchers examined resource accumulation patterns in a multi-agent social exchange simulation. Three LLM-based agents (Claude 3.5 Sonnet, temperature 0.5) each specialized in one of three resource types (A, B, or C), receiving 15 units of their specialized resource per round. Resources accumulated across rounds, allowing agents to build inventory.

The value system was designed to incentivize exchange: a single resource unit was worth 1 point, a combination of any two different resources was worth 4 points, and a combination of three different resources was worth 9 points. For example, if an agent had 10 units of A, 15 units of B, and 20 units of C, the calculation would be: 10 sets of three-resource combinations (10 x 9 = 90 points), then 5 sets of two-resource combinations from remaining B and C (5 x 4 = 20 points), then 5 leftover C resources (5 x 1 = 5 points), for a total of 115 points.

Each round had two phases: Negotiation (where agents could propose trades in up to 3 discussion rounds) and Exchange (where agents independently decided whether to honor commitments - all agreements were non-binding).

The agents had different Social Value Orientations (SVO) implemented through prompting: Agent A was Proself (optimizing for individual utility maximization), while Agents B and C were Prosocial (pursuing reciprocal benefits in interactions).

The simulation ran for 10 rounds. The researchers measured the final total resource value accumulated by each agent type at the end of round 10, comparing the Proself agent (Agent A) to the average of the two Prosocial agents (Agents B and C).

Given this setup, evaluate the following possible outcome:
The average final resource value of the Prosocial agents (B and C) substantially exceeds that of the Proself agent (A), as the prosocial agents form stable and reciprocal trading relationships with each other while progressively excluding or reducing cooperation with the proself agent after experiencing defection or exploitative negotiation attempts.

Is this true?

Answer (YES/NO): YES